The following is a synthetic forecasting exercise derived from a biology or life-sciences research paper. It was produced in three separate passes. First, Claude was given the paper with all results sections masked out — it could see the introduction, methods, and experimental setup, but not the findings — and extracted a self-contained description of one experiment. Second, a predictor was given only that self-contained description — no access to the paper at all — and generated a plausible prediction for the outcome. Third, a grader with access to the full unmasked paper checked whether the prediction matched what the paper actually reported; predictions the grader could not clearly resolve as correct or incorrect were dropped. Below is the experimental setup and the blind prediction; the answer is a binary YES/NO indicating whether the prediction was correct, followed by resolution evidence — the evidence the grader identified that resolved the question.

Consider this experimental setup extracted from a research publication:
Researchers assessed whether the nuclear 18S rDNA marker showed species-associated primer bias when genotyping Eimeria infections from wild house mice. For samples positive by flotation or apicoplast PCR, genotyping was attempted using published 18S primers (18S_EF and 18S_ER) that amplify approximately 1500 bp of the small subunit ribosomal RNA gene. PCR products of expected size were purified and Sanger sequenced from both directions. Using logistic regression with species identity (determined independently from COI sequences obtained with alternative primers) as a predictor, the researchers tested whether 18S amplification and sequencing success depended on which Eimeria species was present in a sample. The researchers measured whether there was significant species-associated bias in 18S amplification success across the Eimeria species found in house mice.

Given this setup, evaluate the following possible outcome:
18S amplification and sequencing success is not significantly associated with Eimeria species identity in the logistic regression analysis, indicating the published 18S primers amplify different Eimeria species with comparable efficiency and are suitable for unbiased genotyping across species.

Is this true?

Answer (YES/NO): YES